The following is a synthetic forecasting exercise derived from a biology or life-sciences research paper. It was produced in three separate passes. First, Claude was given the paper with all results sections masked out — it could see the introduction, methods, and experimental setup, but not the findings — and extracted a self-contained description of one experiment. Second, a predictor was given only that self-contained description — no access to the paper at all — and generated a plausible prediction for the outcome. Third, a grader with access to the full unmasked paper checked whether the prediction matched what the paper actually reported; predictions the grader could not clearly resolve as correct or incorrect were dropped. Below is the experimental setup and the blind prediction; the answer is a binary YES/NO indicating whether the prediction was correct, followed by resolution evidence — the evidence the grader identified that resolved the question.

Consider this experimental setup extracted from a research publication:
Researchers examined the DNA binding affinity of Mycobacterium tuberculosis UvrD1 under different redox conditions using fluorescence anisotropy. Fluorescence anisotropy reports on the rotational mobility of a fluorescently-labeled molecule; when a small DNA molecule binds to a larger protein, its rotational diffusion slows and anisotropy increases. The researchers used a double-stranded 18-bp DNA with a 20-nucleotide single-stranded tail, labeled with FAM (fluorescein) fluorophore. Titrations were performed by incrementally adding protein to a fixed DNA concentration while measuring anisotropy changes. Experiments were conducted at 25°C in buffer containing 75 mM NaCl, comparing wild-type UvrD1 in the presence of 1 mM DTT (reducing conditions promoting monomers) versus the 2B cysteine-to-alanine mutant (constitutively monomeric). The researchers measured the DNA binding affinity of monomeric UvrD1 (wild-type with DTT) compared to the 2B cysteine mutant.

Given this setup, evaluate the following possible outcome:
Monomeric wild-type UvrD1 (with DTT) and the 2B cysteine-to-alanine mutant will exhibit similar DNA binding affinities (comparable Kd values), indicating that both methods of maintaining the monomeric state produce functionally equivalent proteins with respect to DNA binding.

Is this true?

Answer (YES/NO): YES